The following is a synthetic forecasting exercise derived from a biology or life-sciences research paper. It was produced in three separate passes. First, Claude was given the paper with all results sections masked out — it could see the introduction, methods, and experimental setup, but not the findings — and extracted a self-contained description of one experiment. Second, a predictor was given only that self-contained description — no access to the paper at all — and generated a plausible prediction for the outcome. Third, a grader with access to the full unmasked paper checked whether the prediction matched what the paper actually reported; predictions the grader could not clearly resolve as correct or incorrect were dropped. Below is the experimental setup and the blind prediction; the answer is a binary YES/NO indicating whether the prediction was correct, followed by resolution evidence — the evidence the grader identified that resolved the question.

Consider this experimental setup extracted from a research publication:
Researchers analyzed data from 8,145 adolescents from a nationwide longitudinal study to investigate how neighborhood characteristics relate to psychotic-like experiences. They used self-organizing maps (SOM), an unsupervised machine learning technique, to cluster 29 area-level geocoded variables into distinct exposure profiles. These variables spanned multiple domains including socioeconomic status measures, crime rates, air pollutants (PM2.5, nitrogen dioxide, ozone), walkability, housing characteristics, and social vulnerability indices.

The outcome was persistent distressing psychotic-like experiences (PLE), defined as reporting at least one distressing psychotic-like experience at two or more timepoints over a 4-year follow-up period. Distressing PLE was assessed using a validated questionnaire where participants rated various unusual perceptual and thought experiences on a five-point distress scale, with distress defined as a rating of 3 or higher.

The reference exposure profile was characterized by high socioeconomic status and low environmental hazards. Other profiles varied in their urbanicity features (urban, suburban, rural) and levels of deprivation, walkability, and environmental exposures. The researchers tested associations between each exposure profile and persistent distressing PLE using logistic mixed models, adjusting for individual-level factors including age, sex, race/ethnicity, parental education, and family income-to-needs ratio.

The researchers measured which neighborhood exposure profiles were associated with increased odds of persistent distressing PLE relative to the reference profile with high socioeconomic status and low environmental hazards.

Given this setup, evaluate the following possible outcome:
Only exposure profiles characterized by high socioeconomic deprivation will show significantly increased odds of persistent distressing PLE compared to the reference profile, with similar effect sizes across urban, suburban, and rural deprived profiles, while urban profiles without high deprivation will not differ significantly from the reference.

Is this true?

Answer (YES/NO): NO